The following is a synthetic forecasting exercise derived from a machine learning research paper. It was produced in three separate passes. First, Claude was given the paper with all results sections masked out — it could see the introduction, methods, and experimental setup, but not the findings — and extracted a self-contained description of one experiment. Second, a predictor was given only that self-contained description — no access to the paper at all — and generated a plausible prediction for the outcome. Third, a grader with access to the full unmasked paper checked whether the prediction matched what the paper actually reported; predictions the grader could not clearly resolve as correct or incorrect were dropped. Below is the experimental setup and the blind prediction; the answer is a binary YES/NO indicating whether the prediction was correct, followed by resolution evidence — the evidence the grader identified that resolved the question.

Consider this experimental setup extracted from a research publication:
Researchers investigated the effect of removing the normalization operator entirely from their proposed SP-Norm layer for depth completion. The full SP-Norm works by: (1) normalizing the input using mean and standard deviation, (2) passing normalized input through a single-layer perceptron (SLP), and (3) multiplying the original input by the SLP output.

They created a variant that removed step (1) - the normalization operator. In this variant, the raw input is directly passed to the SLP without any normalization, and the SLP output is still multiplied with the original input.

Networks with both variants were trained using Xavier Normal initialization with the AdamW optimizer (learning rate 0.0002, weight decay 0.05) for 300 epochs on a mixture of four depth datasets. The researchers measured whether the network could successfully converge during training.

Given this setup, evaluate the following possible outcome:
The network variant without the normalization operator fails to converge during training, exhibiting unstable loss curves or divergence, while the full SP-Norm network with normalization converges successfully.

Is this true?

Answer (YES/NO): YES